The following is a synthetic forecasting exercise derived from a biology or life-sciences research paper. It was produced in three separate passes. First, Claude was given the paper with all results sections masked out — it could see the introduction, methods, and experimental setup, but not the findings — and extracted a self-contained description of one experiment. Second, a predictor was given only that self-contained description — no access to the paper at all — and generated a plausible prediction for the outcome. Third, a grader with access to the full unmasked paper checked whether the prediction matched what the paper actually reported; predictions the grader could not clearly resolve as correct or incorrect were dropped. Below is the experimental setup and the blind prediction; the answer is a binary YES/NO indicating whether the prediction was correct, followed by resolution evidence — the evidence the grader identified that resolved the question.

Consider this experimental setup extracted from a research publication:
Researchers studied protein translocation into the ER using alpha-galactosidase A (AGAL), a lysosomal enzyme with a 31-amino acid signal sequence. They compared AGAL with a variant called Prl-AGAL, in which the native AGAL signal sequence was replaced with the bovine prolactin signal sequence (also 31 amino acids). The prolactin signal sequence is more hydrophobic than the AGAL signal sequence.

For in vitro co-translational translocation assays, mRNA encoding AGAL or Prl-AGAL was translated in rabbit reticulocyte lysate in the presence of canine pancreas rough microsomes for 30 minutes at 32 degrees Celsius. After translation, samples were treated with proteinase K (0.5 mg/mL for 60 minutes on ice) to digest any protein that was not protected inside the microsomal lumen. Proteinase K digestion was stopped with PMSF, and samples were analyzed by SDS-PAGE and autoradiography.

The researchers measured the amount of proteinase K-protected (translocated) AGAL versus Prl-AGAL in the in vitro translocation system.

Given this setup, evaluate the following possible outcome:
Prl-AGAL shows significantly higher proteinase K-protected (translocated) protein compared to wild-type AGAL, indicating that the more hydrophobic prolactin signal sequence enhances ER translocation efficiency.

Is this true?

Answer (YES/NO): NO